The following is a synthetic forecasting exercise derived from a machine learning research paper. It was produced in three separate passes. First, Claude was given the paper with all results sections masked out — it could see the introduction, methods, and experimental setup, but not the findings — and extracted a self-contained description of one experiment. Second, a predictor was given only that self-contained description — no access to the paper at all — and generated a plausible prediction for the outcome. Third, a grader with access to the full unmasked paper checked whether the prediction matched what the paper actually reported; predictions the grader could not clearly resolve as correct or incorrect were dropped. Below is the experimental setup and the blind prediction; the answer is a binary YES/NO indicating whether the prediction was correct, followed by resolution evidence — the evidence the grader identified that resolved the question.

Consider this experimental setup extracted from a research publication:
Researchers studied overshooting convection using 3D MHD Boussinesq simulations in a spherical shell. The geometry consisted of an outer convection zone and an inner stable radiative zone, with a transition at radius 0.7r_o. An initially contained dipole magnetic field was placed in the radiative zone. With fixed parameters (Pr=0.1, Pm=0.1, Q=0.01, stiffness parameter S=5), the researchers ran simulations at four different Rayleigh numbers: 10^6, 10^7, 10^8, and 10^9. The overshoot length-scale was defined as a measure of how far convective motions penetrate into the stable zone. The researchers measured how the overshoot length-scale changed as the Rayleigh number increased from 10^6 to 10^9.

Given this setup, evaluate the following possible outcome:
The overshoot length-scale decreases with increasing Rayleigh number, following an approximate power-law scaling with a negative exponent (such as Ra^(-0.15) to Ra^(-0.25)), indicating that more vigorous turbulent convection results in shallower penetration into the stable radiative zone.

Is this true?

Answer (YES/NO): NO